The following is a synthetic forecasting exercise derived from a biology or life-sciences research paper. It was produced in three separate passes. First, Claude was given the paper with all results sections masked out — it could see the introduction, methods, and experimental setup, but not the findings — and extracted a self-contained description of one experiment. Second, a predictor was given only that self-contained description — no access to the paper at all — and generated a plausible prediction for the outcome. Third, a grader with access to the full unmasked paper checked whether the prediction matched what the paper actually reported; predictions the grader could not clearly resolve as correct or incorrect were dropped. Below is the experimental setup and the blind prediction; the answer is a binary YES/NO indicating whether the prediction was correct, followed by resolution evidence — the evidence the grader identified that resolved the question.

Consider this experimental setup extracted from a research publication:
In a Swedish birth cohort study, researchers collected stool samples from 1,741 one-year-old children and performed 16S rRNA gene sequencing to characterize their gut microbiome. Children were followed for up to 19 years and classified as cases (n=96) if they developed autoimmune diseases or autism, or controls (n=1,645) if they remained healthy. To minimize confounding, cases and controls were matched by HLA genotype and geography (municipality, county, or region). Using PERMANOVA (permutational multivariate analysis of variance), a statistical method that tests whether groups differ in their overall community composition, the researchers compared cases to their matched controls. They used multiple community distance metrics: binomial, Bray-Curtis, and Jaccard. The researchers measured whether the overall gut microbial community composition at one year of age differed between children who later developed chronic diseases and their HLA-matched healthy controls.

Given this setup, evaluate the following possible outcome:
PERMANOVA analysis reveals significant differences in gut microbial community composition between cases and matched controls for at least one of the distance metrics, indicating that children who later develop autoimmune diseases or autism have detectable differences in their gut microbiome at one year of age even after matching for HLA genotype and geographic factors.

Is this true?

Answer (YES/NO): YES